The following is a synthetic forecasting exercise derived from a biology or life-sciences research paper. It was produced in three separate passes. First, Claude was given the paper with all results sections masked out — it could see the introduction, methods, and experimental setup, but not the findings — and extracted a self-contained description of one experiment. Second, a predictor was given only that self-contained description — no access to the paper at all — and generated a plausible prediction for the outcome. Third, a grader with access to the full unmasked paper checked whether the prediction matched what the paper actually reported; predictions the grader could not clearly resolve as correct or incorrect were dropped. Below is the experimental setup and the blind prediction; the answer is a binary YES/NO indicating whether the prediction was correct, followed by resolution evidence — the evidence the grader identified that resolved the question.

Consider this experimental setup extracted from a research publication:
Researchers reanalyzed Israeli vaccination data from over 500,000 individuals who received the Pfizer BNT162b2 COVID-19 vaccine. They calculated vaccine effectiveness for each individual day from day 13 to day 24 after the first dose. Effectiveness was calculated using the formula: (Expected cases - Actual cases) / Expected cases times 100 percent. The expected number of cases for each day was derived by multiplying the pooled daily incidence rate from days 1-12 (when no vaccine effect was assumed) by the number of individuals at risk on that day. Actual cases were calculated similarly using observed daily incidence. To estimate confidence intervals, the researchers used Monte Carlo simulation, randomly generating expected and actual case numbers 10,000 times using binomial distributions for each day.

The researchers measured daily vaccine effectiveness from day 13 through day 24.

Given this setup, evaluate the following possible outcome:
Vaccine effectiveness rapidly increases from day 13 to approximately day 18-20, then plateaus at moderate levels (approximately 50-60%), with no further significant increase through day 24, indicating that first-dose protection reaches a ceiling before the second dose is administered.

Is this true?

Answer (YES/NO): NO